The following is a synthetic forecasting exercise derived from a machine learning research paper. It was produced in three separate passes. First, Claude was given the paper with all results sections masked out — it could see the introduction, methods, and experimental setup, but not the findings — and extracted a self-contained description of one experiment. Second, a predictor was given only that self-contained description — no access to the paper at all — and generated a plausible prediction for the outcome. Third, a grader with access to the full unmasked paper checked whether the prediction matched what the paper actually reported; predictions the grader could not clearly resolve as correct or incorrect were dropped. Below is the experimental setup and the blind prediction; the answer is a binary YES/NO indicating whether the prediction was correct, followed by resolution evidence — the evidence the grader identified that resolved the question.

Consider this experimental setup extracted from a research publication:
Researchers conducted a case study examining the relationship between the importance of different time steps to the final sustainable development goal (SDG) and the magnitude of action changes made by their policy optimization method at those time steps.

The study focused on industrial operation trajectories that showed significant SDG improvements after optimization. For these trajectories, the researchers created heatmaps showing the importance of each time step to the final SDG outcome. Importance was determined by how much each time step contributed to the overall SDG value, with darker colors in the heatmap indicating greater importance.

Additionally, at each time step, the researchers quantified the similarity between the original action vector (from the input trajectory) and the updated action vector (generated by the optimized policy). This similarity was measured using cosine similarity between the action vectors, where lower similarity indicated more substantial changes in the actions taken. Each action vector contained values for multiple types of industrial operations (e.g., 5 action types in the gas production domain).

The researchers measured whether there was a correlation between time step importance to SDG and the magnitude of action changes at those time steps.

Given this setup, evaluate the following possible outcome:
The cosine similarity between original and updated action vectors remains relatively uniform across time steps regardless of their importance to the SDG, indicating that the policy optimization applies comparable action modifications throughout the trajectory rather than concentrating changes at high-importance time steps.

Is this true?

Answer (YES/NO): NO